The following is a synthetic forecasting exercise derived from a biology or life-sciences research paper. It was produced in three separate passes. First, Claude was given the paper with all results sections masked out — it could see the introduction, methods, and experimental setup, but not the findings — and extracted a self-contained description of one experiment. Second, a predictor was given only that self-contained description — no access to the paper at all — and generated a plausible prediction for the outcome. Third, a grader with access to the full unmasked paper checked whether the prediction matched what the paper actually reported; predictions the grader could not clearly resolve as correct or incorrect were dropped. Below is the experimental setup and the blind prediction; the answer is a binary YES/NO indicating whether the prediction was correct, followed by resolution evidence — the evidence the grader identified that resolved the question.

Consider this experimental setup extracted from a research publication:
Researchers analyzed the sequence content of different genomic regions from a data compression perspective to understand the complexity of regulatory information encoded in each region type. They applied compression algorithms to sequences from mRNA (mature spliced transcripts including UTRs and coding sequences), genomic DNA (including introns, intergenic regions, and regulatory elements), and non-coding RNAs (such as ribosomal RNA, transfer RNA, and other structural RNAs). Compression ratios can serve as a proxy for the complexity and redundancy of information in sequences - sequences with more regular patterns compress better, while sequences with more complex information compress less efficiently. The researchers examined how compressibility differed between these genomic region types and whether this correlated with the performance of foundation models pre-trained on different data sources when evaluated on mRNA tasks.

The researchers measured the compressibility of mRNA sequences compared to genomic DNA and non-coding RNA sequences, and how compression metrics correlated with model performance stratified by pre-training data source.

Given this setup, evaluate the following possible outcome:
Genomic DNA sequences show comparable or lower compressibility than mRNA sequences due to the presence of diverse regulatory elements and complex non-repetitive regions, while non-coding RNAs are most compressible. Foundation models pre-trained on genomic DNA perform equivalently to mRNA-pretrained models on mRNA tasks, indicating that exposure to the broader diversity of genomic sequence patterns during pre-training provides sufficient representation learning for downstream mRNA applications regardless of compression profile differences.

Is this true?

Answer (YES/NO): NO